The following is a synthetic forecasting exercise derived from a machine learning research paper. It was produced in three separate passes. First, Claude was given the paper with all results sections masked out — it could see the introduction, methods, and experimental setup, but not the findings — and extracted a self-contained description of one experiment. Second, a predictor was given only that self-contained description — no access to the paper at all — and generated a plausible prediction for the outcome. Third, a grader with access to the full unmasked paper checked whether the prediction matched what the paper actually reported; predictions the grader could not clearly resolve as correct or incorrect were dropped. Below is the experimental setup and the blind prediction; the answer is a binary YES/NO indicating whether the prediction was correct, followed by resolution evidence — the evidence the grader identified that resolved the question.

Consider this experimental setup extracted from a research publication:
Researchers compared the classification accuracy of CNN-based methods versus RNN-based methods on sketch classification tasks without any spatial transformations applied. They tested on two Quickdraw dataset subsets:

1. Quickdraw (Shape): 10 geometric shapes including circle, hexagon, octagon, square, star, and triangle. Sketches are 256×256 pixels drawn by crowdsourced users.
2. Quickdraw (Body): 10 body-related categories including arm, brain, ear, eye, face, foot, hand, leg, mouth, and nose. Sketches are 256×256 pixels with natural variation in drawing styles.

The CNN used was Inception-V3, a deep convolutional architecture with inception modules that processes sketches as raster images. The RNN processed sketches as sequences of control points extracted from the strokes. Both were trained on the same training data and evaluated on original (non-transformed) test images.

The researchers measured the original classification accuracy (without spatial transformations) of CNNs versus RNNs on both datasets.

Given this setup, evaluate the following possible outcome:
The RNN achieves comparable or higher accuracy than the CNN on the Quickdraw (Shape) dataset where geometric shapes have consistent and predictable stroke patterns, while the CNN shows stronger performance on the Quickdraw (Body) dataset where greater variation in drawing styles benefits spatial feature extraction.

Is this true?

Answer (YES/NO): NO